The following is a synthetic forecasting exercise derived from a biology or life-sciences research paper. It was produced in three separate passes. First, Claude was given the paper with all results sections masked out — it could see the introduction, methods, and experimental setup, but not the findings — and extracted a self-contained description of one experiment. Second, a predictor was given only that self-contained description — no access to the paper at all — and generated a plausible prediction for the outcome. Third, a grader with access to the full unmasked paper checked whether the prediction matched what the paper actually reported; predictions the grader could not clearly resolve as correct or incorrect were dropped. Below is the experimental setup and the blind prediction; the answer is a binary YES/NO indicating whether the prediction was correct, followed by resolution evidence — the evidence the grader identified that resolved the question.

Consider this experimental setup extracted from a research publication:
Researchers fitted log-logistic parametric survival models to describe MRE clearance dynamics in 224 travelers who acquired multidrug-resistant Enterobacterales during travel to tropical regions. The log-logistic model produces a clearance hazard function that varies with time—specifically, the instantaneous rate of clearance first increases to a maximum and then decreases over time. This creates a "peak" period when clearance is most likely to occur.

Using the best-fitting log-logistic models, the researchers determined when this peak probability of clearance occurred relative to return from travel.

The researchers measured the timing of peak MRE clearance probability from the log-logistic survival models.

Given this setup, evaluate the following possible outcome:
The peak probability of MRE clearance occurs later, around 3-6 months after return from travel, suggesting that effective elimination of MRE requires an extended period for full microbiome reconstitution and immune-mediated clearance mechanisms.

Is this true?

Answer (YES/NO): NO